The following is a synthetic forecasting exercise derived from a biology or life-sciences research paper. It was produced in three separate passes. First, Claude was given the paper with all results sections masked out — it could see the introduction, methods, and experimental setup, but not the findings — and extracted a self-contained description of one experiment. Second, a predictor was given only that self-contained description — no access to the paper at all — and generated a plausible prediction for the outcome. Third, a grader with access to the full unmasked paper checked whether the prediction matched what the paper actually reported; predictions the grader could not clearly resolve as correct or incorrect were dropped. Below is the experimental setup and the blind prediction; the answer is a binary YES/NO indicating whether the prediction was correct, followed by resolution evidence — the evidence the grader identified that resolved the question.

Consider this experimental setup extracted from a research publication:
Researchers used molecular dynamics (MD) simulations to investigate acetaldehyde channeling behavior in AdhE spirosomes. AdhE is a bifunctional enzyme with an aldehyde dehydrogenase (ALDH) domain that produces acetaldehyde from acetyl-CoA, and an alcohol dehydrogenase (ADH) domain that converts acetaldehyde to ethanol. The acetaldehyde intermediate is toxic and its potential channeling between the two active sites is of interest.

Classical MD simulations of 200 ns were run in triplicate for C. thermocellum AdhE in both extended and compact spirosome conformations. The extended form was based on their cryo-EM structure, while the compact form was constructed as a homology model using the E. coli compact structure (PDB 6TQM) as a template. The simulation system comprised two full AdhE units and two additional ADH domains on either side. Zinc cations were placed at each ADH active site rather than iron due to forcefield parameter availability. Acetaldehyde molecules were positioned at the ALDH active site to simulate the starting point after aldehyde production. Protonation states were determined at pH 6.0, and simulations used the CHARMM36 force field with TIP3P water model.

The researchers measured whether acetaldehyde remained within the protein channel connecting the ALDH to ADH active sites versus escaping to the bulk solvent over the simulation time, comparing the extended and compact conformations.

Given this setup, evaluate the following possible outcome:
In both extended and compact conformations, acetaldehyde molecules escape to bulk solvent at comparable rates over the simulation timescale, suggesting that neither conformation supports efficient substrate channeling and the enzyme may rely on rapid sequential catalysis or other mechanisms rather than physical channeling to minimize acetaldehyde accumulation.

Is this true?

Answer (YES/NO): NO